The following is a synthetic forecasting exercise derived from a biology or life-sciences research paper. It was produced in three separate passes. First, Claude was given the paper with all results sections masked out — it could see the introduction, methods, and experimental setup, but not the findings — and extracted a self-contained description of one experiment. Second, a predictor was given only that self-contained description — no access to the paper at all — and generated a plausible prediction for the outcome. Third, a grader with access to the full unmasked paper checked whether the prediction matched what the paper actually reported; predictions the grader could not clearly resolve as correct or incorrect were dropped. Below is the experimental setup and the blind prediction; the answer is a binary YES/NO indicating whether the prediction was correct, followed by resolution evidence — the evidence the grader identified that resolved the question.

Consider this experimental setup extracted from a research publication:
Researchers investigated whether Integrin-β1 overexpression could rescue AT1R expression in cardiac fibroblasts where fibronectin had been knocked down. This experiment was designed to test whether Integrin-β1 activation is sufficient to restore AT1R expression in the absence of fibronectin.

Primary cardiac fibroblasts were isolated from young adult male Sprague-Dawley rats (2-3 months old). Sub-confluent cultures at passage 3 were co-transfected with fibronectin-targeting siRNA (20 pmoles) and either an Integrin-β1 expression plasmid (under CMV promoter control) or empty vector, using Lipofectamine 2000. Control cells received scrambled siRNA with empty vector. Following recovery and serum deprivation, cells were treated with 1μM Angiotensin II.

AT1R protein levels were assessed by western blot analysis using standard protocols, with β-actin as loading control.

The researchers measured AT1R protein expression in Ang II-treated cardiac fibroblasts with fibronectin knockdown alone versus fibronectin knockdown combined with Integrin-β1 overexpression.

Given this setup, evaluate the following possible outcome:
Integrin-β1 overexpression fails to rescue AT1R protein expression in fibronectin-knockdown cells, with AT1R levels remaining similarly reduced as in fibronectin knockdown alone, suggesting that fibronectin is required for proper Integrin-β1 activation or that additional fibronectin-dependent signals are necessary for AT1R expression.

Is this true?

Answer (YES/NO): NO